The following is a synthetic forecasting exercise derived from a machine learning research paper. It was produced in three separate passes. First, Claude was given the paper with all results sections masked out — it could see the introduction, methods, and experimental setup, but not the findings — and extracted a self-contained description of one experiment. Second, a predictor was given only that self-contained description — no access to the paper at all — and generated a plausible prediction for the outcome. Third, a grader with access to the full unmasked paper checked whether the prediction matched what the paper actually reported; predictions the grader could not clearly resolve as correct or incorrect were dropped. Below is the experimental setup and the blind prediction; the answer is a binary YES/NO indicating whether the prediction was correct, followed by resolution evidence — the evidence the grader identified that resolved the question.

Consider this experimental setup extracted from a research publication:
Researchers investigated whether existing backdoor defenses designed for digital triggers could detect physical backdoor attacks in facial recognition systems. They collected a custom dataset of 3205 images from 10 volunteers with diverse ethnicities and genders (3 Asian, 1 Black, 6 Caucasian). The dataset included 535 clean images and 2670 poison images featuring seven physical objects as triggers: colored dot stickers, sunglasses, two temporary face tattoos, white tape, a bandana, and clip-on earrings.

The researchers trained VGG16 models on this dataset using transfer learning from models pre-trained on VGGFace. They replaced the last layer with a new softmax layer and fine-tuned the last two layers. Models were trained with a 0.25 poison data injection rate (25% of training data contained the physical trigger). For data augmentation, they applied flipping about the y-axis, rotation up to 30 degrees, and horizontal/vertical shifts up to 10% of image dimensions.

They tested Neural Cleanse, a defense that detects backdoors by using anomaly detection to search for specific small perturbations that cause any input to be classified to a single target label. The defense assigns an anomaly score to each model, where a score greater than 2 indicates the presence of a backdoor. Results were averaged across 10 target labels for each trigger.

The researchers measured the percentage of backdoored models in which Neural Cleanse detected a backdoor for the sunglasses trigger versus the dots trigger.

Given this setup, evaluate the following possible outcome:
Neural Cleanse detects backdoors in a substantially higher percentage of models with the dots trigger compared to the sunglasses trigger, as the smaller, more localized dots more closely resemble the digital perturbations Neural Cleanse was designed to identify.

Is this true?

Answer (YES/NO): YES